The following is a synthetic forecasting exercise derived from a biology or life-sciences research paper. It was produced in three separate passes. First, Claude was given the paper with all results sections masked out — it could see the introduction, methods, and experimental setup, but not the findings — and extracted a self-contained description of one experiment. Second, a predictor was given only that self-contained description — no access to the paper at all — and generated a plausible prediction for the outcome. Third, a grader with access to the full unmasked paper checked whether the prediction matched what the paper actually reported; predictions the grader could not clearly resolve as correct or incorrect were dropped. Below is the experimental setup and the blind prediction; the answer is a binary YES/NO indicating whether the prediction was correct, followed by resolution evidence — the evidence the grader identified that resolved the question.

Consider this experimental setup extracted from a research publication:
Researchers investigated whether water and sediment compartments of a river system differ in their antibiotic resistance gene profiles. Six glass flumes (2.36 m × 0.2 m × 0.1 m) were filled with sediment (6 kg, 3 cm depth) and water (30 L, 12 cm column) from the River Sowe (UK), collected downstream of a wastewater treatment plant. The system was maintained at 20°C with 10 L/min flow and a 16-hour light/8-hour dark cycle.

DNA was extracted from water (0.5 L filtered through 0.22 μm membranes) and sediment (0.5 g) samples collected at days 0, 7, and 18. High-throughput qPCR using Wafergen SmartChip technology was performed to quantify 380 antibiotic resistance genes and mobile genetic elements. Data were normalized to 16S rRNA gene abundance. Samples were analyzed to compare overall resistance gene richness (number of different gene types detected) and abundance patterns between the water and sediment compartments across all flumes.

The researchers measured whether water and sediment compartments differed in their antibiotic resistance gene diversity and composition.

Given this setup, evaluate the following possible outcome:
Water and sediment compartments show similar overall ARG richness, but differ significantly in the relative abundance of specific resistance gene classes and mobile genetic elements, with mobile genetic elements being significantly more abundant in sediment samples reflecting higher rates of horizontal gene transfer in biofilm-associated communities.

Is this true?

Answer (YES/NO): NO